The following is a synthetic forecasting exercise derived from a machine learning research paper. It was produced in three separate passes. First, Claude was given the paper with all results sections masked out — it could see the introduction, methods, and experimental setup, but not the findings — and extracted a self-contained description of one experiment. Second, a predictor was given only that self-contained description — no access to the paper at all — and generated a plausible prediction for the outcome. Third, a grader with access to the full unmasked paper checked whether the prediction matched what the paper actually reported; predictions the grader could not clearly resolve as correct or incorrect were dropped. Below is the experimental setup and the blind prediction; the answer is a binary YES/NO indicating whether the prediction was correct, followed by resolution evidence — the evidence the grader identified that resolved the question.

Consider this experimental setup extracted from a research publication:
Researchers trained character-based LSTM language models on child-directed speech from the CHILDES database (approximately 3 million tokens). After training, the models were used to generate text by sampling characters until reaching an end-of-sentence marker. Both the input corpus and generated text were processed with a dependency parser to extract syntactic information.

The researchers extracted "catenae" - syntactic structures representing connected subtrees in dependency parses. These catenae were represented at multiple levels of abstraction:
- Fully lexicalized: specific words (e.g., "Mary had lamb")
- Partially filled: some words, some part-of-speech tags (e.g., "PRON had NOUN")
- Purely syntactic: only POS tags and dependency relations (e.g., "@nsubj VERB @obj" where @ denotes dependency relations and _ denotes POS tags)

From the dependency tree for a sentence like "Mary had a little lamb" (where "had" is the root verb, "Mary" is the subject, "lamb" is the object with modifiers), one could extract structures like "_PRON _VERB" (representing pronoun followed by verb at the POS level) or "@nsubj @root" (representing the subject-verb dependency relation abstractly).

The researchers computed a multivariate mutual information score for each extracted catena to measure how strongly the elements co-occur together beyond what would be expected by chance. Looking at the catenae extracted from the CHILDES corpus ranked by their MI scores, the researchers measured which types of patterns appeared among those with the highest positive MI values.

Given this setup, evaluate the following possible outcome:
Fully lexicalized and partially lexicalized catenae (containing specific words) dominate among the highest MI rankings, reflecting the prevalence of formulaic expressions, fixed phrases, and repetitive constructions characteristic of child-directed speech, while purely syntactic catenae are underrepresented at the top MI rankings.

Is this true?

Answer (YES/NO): NO